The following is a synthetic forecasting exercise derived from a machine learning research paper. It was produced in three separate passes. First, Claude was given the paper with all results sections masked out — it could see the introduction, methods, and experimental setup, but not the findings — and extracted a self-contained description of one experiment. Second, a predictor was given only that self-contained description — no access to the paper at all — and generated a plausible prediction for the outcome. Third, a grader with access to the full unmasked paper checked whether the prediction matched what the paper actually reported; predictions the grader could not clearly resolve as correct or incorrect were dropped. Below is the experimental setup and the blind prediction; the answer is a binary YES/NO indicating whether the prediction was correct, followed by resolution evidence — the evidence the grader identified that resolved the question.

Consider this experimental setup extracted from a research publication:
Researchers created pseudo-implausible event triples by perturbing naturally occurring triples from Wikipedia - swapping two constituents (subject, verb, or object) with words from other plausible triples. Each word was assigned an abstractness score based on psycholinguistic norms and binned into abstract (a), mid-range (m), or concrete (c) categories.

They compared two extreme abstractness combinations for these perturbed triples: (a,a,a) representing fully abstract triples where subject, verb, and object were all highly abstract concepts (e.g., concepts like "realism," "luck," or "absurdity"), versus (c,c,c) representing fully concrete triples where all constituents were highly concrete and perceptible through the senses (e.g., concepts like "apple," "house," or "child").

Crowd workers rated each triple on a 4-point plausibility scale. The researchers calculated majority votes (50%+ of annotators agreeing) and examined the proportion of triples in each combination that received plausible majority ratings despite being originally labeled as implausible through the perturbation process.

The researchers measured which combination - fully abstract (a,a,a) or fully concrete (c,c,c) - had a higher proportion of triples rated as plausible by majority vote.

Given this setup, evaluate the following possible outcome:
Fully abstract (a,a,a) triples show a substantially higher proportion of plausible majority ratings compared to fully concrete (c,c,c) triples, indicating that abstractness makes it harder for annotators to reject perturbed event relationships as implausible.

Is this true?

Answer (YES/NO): YES